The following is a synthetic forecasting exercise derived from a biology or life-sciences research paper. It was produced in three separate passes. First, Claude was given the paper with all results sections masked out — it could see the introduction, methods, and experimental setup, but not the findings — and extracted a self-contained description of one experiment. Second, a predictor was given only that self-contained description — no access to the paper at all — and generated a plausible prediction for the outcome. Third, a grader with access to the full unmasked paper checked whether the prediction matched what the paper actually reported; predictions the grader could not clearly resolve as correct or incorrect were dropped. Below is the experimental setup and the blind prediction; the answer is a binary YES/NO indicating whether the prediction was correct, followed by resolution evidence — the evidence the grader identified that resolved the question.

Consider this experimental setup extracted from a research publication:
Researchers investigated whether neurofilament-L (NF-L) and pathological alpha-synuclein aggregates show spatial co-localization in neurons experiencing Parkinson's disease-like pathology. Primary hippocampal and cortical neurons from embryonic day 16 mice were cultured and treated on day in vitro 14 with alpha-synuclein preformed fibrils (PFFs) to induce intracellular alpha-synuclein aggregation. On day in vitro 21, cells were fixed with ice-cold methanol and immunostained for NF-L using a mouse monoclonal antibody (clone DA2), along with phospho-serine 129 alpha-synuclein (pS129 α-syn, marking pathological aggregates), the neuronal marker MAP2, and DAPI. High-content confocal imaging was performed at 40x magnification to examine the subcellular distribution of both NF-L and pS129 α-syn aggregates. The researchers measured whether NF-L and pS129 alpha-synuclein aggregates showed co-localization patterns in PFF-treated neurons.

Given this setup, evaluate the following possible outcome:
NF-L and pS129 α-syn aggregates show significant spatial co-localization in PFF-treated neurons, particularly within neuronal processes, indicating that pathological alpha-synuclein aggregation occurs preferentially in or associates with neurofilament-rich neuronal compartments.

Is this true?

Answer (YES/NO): NO